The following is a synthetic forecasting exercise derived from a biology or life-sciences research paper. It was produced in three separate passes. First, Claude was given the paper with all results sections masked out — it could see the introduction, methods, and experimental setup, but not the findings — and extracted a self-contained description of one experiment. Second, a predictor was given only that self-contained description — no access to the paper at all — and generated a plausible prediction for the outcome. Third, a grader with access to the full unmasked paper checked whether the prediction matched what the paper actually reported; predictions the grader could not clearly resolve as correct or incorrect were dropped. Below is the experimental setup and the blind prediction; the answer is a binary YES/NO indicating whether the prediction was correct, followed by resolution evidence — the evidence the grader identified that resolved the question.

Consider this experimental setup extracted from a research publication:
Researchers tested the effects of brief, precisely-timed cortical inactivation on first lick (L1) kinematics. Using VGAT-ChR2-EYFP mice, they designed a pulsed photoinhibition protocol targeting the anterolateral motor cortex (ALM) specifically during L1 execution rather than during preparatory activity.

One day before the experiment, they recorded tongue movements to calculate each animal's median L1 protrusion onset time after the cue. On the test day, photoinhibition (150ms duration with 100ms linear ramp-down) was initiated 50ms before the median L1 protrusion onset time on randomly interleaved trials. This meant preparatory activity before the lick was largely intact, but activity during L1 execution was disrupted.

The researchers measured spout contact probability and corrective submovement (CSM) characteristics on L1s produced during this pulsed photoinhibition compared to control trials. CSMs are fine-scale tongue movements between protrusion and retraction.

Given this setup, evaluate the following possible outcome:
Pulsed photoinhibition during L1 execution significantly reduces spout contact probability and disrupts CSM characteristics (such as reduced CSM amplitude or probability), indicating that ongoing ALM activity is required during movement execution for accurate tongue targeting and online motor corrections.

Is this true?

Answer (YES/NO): YES